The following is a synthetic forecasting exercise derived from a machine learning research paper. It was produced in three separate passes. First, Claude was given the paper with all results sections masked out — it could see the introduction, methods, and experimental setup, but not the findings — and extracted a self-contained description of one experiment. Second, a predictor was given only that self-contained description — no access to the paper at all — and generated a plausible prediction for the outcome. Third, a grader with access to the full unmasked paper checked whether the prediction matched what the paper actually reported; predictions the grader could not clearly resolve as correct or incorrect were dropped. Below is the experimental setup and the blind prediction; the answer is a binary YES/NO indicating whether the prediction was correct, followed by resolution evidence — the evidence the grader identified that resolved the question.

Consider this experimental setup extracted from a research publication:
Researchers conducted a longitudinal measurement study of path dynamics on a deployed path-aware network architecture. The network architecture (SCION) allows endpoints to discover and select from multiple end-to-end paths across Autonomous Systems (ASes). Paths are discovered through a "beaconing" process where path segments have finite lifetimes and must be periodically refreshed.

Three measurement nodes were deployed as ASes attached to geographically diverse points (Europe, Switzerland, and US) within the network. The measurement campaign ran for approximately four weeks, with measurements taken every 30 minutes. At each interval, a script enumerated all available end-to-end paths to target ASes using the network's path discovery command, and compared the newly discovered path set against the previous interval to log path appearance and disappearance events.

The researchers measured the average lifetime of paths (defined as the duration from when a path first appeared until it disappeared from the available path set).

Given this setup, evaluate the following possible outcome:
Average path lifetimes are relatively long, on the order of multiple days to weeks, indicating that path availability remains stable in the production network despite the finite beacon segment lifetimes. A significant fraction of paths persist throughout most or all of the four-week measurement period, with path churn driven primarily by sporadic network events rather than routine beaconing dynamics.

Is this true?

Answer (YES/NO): NO